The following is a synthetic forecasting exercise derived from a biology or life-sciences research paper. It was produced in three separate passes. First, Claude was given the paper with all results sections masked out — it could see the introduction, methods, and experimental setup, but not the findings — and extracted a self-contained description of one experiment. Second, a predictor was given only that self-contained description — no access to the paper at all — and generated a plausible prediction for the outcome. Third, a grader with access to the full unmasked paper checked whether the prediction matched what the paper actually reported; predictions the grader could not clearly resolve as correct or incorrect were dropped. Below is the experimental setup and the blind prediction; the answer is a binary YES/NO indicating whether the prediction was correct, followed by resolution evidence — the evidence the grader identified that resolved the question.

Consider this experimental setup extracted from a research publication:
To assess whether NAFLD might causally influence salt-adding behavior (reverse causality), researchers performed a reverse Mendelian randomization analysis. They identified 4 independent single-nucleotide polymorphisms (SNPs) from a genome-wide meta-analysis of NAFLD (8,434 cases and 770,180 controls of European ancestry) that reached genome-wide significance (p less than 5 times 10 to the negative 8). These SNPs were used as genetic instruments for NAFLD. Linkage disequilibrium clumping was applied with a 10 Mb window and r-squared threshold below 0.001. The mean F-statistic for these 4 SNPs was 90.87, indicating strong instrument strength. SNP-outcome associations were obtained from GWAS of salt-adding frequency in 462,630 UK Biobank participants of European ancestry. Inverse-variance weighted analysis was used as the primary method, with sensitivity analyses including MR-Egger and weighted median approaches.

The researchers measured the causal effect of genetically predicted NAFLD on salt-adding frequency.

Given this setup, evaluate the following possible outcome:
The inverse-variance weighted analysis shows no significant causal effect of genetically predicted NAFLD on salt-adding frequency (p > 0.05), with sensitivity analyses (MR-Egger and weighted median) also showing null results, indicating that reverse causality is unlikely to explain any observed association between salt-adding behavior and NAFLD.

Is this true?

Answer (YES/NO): YES